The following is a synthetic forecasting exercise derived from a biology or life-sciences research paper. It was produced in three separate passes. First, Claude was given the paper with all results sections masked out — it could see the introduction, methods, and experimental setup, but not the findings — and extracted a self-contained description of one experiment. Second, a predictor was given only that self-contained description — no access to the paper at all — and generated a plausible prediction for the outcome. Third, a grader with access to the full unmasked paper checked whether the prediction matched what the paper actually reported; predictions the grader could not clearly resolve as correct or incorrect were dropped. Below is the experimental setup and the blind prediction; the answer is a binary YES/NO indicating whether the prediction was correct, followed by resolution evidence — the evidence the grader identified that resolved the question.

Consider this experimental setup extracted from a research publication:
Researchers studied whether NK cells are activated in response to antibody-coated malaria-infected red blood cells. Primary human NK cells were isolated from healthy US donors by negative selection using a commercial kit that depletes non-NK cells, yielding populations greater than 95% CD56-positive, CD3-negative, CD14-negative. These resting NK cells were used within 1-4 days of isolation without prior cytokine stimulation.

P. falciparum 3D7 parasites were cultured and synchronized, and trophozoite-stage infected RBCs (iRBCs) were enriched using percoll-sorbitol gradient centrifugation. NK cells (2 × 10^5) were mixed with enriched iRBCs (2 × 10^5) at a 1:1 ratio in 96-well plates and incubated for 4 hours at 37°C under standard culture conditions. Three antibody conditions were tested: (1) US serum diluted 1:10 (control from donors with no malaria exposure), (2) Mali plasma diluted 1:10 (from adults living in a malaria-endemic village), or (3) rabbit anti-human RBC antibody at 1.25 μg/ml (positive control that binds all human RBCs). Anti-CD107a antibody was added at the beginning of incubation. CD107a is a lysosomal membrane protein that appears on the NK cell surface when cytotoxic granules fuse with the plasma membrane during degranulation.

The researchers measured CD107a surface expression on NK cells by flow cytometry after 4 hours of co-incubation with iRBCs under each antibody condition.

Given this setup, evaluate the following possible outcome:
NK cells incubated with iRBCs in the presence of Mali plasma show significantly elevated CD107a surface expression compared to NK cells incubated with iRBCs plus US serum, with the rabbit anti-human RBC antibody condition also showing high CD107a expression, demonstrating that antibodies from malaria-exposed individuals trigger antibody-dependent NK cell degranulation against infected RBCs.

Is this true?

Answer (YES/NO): YES